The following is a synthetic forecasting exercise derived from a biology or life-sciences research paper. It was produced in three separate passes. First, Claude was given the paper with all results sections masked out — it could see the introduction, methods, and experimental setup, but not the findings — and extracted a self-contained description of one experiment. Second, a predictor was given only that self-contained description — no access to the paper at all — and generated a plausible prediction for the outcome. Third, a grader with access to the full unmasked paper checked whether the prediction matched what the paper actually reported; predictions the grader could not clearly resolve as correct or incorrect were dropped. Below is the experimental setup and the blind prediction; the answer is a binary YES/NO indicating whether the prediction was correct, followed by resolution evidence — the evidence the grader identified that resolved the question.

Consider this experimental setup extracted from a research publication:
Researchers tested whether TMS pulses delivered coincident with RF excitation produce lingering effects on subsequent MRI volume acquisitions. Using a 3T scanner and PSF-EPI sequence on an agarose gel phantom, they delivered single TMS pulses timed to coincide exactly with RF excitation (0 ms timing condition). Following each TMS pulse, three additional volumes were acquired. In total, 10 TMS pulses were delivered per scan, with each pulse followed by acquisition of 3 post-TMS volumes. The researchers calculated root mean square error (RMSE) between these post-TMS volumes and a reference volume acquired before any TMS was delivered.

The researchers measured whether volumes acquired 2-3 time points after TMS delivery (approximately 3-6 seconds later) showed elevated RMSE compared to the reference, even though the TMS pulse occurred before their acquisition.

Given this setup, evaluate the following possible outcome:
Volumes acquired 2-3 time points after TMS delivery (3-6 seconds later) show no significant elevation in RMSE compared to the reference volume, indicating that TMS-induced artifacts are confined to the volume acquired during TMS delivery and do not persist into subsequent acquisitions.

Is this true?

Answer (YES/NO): YES